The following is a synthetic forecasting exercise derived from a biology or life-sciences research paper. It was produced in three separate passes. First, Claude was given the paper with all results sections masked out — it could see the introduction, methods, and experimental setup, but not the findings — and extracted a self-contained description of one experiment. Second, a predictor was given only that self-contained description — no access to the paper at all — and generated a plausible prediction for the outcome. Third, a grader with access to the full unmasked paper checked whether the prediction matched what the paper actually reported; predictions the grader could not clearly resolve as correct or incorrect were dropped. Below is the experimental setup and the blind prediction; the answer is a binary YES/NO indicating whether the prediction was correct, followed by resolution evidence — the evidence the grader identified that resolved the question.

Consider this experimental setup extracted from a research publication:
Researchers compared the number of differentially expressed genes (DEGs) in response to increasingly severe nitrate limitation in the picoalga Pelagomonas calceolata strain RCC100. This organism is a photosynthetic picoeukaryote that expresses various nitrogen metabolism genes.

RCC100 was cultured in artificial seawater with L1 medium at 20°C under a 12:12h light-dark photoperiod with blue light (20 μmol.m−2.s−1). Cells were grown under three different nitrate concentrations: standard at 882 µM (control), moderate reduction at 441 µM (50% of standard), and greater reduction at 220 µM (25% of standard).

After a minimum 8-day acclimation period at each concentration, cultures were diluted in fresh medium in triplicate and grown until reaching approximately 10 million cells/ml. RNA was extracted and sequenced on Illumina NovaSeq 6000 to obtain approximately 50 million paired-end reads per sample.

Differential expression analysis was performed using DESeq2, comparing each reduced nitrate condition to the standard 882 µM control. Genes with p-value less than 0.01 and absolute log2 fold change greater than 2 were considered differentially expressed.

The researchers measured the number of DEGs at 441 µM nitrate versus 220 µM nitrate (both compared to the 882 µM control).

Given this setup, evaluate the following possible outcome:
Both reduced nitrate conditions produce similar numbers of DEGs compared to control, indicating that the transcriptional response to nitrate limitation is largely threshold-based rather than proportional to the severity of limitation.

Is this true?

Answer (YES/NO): NO